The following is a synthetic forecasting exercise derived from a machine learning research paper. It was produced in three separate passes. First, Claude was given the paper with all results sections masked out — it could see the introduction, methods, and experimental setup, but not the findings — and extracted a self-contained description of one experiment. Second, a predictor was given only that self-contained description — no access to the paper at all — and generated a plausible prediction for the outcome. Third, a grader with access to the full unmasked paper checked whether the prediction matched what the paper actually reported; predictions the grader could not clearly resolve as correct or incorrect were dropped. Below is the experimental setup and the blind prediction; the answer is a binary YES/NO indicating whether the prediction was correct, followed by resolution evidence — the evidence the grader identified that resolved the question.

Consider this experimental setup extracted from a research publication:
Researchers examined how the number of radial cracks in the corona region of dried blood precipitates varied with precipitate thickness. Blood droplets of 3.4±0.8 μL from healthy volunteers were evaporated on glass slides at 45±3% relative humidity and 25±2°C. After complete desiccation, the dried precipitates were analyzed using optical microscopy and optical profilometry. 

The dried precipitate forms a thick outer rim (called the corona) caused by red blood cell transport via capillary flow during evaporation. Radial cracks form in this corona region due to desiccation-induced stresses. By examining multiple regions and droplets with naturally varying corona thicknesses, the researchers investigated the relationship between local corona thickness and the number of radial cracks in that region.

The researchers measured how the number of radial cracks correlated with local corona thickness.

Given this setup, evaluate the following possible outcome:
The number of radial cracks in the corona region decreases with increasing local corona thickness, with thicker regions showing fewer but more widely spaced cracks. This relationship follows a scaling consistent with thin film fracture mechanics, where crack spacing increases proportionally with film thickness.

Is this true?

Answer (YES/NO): YES